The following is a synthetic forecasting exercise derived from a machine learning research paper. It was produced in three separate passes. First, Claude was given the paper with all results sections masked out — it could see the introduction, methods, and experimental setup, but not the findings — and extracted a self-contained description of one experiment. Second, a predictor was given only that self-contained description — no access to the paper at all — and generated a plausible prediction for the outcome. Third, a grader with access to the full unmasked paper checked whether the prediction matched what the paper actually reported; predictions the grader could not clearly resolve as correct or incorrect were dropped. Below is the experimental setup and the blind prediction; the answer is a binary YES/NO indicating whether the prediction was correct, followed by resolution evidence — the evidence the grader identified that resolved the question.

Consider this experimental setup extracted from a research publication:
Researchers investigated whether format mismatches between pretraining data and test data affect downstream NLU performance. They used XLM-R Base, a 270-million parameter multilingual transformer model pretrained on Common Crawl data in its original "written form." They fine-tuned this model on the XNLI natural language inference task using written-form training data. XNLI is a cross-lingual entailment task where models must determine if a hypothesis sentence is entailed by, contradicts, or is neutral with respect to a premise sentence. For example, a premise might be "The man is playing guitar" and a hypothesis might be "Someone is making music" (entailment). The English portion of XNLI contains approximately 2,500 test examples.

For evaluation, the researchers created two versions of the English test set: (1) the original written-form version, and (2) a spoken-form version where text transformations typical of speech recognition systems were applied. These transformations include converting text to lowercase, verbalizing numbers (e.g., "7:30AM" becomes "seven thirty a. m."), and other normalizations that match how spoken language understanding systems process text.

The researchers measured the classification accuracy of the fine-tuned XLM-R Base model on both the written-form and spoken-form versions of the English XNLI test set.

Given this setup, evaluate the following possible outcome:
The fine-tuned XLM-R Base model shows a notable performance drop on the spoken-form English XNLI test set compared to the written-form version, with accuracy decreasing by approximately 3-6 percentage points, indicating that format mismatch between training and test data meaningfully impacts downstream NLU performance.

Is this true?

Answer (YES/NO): NO